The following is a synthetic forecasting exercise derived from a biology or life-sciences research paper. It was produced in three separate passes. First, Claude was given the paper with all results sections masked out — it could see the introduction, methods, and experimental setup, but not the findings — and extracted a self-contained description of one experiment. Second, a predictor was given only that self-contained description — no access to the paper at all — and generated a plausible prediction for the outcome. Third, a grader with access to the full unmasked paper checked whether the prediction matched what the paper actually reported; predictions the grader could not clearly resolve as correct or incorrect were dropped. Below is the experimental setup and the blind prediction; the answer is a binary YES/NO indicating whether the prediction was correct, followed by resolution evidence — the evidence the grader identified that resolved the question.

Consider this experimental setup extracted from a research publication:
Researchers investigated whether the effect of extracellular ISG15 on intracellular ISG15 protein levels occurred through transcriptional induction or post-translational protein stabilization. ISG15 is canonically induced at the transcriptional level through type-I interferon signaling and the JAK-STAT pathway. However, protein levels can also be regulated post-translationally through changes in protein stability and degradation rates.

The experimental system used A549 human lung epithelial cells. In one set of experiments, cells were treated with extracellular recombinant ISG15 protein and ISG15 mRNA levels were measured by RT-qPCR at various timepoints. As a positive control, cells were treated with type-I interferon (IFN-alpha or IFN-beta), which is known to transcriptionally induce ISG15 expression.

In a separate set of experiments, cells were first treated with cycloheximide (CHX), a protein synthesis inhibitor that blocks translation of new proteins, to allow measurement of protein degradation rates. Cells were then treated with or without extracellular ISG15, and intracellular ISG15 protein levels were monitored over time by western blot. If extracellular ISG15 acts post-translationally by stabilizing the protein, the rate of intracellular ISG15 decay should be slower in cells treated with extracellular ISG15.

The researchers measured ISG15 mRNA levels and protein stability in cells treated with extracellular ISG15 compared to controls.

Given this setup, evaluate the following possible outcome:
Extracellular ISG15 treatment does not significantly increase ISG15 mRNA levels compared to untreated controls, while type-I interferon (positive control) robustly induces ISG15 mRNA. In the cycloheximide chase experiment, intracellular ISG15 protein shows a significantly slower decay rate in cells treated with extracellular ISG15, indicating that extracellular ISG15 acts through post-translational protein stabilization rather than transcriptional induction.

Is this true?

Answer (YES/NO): YES